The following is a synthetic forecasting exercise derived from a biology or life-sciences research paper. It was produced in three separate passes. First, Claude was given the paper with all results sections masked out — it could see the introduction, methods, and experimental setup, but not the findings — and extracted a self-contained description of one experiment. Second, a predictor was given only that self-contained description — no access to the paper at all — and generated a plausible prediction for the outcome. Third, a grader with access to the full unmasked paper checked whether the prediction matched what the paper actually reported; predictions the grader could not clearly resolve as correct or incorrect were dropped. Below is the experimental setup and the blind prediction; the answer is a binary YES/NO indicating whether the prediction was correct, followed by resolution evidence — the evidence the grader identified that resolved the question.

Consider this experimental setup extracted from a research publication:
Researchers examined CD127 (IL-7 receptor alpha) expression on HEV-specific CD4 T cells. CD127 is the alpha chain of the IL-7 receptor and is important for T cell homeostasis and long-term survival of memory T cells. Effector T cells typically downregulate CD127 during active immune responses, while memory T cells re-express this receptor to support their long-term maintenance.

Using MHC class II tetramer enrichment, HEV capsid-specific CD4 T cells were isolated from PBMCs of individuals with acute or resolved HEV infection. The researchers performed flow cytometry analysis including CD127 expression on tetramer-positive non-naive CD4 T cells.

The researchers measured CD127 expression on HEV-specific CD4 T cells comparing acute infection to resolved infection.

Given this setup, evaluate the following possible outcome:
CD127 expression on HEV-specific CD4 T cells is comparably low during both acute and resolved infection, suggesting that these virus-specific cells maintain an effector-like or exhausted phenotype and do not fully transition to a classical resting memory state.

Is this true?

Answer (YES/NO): NO